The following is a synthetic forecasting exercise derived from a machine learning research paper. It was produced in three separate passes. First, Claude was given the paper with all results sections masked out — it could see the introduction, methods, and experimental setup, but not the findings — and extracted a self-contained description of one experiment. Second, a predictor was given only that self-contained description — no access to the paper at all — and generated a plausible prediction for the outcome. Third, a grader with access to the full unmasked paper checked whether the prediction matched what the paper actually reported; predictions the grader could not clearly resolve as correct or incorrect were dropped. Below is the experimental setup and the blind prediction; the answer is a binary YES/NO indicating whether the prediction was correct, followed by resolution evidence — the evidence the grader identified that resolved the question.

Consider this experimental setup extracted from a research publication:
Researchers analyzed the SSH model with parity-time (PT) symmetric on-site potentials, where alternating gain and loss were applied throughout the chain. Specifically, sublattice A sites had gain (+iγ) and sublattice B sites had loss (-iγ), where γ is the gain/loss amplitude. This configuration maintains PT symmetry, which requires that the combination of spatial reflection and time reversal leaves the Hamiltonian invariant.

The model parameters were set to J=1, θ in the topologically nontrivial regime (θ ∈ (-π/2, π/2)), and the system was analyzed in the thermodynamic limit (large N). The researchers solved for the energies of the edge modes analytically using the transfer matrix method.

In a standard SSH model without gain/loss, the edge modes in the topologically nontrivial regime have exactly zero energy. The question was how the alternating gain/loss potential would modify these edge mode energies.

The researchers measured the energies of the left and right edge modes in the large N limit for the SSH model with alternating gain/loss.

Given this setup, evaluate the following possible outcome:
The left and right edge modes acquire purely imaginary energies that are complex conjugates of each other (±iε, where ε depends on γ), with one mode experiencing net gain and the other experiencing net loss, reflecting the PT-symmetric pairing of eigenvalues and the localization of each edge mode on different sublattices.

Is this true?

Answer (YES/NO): YES